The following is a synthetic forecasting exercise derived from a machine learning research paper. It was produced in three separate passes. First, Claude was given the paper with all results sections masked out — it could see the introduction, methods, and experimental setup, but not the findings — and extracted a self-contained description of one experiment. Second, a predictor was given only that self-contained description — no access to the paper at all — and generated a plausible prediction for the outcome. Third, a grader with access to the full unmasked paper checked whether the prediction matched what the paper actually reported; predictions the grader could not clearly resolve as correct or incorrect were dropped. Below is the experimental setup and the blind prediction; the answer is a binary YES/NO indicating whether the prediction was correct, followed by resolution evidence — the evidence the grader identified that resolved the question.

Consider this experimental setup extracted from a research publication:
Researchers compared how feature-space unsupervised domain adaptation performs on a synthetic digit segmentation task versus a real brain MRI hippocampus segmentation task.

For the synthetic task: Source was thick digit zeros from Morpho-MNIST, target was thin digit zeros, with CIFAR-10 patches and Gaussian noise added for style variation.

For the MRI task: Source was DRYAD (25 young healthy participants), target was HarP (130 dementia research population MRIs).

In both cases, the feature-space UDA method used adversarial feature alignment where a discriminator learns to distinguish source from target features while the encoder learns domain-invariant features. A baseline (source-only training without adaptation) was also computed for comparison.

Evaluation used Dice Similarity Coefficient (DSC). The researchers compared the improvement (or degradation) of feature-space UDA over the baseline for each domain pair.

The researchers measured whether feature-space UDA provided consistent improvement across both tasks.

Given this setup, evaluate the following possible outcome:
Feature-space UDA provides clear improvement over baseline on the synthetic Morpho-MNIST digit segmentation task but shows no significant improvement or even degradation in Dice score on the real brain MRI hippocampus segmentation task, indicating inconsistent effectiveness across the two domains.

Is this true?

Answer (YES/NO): NO